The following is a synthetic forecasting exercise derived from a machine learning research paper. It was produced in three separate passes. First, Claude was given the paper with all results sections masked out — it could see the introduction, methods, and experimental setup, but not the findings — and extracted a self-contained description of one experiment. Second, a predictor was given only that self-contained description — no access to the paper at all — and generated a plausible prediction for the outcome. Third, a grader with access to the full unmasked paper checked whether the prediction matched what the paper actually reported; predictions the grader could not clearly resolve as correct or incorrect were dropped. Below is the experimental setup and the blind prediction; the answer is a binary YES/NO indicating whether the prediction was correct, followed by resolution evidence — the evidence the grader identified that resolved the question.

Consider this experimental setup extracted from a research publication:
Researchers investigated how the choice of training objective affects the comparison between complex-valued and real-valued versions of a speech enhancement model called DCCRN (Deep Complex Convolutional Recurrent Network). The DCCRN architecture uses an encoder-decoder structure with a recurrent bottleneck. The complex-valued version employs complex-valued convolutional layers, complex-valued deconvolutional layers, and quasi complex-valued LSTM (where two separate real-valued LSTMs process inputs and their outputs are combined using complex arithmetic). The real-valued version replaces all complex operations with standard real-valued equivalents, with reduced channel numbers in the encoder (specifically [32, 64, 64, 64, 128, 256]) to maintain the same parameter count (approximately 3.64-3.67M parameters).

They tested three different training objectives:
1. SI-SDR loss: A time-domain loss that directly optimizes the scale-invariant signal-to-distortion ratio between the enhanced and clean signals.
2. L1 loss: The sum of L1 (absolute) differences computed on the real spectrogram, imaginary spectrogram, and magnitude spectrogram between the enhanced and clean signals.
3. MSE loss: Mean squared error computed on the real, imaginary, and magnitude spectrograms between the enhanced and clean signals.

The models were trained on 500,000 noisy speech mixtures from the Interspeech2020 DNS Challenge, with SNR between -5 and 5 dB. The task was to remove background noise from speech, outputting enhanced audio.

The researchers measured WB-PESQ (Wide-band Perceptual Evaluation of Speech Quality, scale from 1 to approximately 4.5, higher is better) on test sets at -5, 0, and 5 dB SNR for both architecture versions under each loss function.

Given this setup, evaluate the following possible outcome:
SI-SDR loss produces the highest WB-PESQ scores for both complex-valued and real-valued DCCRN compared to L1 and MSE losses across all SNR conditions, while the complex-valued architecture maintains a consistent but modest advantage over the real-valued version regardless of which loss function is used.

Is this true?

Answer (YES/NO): NO